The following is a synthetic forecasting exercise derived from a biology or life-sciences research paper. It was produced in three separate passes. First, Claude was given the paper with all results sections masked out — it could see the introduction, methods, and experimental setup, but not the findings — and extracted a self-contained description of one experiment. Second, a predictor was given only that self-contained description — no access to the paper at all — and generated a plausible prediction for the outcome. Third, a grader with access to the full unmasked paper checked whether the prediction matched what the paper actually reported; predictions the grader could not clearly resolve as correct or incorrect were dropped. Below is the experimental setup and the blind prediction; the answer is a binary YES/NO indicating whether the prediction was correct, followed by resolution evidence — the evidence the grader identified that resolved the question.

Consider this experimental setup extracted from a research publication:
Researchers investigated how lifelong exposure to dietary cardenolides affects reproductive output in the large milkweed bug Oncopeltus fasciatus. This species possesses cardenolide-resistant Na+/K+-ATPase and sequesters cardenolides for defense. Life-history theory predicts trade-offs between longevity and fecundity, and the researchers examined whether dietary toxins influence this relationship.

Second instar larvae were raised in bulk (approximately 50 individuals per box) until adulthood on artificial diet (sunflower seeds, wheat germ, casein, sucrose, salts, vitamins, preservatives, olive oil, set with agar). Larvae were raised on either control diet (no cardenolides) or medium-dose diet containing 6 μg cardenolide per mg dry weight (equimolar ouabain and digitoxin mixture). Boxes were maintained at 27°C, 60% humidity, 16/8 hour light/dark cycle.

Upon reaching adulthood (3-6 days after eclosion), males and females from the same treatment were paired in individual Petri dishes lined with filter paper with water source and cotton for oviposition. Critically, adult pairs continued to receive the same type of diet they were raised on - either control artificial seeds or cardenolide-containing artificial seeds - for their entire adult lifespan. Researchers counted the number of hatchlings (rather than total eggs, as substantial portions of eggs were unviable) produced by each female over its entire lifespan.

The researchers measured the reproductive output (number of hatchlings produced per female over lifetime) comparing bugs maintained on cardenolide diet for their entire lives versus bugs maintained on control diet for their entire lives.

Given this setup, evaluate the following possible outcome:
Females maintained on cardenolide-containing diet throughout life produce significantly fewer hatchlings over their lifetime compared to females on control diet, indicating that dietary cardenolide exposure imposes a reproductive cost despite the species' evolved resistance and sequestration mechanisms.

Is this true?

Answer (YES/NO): YES